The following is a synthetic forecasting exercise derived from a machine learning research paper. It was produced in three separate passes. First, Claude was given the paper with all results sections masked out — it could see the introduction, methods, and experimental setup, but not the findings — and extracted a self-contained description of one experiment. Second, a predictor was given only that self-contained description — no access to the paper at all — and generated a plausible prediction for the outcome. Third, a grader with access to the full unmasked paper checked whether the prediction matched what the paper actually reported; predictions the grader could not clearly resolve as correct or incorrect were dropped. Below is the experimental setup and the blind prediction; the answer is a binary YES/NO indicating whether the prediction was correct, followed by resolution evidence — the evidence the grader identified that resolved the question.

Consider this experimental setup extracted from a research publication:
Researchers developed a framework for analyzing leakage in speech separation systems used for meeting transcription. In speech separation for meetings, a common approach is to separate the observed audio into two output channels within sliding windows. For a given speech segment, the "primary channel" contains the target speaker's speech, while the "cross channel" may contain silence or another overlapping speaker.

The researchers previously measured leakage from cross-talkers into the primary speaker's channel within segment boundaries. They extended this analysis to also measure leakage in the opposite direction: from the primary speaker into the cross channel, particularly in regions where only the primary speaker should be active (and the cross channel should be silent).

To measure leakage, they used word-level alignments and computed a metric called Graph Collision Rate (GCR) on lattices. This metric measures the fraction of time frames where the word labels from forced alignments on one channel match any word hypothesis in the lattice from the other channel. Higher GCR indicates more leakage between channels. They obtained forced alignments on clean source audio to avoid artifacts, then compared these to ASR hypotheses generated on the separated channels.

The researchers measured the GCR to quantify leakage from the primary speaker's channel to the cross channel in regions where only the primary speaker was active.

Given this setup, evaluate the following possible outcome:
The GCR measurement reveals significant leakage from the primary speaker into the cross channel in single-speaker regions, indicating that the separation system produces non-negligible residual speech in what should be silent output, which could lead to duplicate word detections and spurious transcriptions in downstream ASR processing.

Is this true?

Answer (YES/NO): NO